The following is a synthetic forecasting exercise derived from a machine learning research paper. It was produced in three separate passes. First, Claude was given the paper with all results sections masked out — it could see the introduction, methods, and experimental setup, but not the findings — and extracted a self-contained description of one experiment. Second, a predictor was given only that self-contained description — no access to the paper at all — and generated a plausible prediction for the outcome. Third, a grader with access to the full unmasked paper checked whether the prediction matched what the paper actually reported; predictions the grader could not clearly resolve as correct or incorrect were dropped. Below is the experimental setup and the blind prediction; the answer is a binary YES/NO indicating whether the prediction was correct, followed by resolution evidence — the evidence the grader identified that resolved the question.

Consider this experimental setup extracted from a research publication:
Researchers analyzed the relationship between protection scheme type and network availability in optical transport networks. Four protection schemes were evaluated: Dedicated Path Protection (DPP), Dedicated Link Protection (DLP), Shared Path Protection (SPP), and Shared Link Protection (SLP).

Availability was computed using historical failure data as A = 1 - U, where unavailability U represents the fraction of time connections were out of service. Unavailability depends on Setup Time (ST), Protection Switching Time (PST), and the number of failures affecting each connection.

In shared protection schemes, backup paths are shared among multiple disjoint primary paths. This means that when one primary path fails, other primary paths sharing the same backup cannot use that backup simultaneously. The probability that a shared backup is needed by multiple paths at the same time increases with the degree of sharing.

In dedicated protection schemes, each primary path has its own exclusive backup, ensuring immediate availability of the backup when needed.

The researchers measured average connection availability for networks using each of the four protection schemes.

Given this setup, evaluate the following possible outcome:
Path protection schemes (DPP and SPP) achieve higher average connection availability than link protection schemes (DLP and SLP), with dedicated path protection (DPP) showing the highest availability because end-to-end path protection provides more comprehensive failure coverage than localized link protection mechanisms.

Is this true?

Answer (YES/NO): NO